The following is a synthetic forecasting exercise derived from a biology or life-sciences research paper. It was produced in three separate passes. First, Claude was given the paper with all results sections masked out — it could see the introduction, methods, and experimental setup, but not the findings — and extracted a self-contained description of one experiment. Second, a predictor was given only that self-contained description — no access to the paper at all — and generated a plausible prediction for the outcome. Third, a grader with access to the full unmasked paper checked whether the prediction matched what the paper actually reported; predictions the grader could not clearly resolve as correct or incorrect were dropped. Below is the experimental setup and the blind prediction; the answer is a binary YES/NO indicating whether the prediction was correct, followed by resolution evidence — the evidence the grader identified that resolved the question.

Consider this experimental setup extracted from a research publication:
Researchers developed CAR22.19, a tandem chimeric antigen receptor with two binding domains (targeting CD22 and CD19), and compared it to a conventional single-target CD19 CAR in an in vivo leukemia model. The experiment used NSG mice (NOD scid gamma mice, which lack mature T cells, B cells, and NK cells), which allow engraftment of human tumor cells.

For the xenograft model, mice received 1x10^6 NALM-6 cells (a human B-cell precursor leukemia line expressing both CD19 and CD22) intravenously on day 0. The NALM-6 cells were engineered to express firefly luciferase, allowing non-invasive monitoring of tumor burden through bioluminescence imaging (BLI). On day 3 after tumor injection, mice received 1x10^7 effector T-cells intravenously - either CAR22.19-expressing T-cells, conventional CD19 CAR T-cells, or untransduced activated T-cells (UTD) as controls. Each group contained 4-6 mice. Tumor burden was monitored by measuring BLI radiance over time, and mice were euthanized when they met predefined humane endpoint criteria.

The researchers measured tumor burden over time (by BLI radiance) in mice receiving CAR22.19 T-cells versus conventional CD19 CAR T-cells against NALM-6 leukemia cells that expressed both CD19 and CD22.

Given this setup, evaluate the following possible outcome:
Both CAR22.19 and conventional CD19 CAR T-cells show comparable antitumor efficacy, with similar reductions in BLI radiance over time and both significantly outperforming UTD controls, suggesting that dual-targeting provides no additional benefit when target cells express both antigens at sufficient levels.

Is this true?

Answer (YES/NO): YES